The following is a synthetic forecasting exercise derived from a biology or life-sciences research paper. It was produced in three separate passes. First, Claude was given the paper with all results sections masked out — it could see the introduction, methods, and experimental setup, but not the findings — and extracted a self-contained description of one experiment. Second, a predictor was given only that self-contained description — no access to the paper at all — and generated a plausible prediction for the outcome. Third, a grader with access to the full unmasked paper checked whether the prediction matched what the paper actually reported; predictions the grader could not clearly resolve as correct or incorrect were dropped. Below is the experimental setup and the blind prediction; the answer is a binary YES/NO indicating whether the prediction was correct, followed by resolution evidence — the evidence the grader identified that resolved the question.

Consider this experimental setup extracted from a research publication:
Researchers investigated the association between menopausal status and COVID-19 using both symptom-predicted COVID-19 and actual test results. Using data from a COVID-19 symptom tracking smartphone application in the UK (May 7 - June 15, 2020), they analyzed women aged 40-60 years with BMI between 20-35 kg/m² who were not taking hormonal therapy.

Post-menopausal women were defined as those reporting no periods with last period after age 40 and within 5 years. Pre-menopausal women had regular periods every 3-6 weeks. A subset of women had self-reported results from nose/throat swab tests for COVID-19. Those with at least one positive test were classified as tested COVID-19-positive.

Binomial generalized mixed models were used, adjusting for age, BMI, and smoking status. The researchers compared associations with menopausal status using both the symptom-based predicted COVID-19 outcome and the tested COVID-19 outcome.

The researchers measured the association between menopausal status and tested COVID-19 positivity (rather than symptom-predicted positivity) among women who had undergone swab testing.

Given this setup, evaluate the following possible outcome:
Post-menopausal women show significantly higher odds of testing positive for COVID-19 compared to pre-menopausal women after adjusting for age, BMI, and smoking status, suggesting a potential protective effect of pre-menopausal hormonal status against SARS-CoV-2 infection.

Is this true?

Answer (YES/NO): NO